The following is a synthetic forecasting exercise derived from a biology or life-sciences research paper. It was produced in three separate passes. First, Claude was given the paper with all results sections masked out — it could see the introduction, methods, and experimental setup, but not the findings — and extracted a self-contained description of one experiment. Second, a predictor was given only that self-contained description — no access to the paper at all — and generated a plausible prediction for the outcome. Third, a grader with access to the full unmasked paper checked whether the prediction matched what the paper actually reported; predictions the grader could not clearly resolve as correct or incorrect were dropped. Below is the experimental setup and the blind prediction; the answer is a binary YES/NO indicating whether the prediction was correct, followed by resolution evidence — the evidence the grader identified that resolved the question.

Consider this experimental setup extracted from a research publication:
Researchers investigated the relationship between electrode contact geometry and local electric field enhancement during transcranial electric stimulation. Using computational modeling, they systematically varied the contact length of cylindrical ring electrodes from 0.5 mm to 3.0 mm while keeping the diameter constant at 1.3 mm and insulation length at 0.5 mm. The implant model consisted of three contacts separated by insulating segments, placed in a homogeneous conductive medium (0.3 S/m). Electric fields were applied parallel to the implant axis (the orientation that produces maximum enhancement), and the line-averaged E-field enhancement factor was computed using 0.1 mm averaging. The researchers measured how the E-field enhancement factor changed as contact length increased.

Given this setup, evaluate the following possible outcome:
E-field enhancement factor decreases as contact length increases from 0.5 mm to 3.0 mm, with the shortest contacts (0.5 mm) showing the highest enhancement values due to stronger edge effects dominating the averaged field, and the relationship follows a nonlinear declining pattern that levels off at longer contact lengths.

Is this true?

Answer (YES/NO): NO